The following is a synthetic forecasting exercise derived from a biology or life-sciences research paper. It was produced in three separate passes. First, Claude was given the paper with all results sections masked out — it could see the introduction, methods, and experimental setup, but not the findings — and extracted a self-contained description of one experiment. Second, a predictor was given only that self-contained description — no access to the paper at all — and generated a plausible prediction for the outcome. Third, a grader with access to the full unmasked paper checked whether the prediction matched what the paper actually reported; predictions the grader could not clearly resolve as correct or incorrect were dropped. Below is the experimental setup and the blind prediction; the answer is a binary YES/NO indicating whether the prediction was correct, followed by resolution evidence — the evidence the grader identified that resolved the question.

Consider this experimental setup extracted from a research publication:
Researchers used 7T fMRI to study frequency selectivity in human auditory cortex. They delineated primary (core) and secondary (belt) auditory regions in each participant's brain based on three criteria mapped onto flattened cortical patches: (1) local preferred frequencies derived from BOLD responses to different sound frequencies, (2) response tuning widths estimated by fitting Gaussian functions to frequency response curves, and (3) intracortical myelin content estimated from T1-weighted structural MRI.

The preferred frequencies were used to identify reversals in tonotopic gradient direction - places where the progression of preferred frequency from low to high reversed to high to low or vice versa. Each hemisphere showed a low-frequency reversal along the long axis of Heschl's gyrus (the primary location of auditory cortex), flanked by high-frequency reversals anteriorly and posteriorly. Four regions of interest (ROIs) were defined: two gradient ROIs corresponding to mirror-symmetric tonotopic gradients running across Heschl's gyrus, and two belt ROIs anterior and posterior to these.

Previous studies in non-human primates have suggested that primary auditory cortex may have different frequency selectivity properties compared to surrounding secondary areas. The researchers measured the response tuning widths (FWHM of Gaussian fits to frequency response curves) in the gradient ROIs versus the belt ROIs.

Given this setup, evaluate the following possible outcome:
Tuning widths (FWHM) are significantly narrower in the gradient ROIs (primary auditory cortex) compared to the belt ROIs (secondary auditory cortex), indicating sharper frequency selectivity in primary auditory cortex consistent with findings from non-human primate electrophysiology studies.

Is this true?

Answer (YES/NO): YES